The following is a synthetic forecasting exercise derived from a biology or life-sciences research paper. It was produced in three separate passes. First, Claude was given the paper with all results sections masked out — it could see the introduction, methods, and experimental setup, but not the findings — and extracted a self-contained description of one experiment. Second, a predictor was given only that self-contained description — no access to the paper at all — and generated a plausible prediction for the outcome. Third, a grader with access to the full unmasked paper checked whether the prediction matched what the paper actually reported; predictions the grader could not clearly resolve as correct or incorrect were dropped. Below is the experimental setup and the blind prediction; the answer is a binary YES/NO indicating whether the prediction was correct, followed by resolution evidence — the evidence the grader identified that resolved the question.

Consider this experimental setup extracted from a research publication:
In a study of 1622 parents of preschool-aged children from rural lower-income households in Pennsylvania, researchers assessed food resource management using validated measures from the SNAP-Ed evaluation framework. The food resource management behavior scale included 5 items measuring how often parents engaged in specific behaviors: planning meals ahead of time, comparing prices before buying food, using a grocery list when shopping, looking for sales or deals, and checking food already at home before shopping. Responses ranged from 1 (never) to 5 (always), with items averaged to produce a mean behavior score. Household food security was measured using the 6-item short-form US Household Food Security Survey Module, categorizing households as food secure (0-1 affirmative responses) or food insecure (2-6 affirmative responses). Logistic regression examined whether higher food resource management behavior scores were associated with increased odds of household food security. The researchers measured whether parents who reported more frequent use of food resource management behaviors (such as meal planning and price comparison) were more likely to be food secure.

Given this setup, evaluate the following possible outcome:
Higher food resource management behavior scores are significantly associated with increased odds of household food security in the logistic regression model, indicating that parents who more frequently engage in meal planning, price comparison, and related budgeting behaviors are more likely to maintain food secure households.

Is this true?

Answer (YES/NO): NO